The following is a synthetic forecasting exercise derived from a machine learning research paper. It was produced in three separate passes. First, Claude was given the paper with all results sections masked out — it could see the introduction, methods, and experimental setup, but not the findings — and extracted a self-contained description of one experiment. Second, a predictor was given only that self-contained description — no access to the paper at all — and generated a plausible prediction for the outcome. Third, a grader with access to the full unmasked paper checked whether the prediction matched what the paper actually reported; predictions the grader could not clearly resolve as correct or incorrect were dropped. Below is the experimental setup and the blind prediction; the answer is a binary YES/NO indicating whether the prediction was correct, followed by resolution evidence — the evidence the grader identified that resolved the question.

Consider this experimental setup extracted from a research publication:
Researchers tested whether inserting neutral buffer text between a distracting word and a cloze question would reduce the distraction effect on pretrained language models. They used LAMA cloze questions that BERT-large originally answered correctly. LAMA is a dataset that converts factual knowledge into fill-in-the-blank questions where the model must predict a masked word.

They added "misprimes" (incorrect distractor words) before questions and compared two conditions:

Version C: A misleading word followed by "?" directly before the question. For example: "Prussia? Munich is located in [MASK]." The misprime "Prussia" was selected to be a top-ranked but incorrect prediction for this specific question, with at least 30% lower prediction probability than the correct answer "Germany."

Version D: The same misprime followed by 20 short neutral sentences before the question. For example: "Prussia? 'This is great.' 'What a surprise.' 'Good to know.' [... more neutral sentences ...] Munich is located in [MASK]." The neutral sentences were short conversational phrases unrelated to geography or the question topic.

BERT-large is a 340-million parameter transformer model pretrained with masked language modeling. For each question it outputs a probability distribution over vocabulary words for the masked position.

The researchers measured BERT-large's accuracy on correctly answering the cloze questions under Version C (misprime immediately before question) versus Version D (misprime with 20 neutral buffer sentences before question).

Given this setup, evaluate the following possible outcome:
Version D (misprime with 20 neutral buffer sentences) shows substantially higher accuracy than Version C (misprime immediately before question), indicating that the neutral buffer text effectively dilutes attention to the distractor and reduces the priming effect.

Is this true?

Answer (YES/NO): NO